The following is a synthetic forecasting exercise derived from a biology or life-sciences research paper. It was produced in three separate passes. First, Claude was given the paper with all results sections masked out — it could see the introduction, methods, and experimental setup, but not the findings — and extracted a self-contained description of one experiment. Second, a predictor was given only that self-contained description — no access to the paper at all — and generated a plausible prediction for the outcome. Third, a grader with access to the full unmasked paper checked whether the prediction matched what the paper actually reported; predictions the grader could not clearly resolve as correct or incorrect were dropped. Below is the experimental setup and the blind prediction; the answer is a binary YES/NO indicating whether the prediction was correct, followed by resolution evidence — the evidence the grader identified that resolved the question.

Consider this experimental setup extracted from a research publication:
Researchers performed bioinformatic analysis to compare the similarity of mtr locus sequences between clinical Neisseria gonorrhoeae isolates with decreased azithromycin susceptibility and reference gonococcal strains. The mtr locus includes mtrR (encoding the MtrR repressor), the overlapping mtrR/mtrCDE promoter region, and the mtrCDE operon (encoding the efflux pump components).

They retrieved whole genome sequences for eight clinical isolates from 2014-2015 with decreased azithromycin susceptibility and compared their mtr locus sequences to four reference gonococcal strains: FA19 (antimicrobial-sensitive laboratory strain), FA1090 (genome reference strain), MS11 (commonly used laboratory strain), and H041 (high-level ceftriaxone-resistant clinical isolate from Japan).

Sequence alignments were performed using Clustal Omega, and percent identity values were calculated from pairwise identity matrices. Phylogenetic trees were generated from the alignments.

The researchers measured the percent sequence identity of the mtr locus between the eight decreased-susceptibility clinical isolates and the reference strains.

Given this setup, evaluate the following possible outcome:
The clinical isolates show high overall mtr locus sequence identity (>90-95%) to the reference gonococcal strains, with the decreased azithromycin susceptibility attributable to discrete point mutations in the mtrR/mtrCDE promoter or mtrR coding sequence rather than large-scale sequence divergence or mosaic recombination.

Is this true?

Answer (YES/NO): NO